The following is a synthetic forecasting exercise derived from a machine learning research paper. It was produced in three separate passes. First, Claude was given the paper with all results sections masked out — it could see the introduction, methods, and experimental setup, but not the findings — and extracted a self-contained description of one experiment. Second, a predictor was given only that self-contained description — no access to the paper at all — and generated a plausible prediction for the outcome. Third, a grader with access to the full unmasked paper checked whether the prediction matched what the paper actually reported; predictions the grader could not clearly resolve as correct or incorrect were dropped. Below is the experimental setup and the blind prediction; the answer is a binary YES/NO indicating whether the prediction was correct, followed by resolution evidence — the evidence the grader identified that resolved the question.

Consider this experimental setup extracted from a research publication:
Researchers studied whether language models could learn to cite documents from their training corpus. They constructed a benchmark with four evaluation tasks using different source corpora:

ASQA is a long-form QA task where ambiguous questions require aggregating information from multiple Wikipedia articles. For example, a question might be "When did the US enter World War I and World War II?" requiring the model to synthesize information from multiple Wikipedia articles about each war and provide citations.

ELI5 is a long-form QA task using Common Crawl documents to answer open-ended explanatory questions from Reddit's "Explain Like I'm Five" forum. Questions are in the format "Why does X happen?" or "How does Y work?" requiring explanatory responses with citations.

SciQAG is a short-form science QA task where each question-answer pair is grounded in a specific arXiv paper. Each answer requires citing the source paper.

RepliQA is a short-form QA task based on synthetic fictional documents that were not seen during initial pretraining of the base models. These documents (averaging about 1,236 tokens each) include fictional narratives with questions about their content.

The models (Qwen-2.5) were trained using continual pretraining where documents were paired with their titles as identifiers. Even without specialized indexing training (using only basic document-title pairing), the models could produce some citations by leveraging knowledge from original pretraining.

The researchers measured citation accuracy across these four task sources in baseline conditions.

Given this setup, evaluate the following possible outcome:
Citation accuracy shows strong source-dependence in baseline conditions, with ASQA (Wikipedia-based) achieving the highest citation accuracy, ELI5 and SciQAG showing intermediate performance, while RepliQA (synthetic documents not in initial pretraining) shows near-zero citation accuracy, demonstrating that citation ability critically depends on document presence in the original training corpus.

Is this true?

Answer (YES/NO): NO